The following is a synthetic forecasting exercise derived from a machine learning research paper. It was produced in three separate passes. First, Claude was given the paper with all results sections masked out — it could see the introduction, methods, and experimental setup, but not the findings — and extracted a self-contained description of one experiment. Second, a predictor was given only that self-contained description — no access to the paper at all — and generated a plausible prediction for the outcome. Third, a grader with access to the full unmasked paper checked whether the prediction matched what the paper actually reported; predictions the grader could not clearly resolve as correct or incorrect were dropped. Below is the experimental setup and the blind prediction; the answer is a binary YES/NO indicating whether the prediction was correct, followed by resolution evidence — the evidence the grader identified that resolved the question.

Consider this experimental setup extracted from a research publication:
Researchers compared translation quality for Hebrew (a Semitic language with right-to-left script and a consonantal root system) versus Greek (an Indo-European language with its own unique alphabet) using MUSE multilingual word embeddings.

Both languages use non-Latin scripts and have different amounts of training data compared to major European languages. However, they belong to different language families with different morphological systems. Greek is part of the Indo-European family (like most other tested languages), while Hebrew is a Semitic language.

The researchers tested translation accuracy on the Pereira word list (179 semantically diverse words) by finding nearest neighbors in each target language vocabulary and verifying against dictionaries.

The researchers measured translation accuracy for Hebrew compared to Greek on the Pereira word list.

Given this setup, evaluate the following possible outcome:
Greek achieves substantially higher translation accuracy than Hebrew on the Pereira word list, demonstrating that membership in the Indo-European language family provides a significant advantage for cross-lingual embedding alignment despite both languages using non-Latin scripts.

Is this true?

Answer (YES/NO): NO